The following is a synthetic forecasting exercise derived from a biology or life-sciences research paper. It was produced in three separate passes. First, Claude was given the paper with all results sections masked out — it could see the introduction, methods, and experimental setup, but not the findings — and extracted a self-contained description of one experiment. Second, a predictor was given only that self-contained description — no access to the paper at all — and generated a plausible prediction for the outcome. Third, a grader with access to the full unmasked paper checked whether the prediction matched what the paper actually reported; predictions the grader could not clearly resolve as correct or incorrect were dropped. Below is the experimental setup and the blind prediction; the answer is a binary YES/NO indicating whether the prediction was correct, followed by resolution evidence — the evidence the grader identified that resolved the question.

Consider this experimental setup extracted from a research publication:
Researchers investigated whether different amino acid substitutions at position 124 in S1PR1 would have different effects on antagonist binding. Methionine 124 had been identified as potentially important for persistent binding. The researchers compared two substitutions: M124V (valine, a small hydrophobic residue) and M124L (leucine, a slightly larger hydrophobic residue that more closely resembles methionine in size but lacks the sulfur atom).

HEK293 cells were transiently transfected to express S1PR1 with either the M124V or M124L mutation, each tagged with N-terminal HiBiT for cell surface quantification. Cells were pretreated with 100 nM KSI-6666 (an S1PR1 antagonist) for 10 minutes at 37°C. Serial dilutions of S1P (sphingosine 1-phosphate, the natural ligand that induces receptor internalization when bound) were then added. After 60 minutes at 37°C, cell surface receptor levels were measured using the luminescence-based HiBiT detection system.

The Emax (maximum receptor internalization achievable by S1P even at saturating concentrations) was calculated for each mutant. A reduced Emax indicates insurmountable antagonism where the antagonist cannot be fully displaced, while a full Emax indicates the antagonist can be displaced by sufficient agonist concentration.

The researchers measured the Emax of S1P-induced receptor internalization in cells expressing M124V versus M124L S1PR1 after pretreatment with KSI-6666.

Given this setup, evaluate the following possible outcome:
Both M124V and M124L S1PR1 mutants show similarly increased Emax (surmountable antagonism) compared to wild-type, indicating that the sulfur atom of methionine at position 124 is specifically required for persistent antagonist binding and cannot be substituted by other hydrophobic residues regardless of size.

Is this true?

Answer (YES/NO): NO